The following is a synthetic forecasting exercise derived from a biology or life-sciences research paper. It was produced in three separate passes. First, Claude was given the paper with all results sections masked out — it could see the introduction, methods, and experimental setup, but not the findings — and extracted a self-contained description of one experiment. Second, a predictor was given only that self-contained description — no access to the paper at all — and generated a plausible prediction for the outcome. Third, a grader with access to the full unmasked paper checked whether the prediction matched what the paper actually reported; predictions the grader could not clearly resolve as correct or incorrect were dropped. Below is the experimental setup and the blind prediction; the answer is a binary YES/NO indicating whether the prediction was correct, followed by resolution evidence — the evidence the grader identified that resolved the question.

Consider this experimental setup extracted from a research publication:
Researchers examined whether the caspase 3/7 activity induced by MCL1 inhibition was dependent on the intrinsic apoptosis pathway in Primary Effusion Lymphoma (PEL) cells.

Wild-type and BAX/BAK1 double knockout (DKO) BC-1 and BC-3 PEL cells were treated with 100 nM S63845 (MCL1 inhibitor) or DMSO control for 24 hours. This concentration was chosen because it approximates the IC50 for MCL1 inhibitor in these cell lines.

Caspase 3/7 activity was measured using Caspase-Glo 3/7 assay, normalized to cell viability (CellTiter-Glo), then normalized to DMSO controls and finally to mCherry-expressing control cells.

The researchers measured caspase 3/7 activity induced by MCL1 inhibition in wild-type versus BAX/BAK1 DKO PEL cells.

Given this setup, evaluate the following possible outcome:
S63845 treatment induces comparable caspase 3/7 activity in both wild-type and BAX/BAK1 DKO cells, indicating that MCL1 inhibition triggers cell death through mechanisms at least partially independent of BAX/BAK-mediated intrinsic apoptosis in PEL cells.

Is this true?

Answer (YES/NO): NO